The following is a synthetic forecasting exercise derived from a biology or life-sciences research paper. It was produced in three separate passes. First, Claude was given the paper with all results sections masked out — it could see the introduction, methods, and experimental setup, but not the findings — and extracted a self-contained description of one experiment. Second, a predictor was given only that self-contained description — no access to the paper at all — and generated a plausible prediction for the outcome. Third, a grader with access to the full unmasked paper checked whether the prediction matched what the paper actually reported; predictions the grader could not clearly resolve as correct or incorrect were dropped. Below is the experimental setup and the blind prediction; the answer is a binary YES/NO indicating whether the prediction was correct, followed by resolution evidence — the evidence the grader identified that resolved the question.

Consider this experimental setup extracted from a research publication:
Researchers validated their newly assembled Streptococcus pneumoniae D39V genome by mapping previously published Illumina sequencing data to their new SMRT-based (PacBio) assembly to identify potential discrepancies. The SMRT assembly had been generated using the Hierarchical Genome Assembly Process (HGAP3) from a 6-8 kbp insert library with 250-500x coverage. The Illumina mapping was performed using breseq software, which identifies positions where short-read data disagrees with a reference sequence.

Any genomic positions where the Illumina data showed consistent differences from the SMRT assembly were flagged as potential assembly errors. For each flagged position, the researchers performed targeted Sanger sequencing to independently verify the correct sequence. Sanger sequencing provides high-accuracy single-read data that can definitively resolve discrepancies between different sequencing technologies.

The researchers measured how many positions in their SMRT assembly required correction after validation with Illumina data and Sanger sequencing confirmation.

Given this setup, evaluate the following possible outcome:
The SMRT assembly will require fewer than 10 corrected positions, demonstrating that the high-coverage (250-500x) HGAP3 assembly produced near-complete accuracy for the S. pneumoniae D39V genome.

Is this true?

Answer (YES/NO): YES